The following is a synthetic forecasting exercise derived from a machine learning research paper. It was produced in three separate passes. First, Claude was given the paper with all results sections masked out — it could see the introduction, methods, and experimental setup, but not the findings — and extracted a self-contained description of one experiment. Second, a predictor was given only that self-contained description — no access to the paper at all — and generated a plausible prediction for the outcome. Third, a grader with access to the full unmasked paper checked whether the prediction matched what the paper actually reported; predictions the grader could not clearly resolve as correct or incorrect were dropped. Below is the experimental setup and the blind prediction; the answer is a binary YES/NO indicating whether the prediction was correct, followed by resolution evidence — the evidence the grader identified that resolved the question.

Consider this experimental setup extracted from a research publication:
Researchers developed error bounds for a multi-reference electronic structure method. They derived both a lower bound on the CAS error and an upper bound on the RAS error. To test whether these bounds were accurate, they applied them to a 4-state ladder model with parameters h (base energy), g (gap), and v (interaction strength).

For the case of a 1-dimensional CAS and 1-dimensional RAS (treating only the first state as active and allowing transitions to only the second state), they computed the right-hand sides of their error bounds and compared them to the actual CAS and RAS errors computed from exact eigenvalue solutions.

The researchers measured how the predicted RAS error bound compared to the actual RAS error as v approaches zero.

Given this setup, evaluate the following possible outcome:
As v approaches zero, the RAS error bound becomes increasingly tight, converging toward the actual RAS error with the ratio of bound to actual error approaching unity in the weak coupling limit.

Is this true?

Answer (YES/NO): NO